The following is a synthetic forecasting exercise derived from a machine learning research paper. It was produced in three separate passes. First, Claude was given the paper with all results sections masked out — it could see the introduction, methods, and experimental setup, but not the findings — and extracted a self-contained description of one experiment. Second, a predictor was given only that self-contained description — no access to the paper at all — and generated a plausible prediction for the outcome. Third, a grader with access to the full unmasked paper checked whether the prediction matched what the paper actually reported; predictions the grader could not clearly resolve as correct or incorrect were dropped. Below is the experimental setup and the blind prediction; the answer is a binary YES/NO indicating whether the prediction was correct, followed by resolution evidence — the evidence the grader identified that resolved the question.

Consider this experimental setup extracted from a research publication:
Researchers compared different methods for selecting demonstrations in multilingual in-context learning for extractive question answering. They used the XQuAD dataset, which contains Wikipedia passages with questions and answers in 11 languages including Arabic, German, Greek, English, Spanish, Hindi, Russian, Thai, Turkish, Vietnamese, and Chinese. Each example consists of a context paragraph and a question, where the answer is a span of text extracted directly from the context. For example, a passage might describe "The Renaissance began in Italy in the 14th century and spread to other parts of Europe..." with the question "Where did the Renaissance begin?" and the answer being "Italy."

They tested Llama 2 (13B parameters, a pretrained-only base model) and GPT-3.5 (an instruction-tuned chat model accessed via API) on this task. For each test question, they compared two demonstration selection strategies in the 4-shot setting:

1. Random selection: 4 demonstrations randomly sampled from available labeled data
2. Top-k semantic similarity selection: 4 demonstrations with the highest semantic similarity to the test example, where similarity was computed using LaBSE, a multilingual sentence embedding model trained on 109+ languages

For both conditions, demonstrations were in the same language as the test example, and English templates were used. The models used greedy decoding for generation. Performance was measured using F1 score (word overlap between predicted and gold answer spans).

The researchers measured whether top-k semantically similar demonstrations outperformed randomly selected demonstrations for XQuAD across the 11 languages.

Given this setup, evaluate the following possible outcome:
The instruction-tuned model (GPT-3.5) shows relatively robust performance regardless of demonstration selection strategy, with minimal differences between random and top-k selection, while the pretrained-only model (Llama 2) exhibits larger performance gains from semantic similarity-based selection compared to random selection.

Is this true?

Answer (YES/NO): YES